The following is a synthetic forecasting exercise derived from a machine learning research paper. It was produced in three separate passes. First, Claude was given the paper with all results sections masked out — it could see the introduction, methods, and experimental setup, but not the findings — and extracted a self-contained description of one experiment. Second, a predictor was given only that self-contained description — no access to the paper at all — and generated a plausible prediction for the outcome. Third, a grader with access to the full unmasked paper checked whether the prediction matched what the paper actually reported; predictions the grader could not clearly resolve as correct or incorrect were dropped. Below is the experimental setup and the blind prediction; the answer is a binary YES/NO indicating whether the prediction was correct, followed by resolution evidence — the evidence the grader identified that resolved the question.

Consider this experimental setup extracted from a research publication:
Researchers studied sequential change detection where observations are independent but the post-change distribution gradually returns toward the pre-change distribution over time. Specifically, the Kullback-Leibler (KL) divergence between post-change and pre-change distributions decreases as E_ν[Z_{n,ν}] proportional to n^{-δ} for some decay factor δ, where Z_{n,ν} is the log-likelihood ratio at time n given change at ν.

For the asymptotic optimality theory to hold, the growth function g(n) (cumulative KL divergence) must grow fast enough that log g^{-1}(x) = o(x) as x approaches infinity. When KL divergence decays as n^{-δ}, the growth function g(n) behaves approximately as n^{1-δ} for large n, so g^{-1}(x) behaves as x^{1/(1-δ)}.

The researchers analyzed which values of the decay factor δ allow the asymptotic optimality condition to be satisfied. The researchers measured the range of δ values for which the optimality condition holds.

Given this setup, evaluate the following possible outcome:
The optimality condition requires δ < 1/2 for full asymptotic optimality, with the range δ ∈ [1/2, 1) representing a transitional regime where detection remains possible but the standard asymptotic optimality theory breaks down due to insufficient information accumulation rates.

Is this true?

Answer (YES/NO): NO